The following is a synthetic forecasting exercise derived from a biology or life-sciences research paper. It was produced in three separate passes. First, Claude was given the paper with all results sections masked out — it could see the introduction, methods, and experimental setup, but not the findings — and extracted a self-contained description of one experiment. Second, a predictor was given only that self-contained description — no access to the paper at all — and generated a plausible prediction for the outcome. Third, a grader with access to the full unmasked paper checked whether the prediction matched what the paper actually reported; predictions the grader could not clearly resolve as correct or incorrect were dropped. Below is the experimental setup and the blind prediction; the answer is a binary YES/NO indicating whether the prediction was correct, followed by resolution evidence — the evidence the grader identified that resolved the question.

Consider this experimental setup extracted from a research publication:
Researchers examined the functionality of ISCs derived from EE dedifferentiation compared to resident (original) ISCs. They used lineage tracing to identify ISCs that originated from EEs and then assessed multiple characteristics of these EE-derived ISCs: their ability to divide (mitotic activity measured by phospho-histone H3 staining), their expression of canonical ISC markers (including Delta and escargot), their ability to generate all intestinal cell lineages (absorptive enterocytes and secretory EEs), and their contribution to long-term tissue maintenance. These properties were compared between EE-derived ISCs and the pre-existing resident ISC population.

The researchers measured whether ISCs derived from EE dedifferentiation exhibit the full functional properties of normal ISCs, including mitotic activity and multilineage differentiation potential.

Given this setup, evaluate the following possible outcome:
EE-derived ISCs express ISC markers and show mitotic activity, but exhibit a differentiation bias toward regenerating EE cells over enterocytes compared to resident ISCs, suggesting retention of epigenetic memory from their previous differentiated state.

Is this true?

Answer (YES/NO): NO